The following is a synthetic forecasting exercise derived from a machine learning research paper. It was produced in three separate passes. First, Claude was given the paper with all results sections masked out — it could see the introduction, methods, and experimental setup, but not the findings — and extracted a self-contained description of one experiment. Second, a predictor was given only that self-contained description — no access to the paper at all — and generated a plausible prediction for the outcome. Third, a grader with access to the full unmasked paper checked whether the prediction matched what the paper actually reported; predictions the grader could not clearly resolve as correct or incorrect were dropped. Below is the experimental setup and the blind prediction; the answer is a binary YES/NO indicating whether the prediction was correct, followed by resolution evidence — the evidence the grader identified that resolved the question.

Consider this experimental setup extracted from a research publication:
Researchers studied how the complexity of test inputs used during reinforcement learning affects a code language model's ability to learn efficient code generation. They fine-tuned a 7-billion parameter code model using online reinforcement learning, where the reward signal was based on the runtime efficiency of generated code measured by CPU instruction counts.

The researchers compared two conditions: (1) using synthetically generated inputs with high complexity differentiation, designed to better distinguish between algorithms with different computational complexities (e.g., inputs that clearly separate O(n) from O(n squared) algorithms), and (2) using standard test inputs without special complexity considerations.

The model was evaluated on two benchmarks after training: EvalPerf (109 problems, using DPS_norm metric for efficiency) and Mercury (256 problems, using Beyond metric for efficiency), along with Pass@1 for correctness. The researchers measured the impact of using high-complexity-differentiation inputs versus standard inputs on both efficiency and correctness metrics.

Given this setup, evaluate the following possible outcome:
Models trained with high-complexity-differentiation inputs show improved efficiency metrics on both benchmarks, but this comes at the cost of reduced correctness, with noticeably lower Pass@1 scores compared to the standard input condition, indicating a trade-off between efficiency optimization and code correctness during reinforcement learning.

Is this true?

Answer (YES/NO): NO